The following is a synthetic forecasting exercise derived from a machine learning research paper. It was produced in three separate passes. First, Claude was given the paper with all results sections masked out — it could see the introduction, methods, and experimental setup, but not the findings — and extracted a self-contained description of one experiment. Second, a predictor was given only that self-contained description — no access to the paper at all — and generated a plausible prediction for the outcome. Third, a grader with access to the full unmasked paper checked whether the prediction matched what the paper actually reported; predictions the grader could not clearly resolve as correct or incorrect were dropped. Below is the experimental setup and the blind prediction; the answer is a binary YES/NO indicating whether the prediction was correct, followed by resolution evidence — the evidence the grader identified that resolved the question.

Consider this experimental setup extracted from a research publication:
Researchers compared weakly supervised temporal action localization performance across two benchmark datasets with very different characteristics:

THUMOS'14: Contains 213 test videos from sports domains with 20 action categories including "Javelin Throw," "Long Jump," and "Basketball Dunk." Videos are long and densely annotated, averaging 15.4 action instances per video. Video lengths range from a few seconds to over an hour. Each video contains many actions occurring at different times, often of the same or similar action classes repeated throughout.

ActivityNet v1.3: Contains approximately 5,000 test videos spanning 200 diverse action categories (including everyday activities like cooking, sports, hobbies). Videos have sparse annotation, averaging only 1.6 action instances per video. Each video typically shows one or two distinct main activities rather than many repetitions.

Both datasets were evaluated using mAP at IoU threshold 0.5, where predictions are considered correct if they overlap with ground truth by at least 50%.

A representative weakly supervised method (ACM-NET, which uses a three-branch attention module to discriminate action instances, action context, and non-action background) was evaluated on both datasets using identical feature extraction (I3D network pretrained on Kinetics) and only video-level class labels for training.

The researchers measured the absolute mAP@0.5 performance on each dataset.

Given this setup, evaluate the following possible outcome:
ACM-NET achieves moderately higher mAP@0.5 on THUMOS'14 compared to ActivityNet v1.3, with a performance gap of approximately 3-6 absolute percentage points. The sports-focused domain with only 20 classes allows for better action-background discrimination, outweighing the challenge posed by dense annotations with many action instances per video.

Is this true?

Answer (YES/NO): NO